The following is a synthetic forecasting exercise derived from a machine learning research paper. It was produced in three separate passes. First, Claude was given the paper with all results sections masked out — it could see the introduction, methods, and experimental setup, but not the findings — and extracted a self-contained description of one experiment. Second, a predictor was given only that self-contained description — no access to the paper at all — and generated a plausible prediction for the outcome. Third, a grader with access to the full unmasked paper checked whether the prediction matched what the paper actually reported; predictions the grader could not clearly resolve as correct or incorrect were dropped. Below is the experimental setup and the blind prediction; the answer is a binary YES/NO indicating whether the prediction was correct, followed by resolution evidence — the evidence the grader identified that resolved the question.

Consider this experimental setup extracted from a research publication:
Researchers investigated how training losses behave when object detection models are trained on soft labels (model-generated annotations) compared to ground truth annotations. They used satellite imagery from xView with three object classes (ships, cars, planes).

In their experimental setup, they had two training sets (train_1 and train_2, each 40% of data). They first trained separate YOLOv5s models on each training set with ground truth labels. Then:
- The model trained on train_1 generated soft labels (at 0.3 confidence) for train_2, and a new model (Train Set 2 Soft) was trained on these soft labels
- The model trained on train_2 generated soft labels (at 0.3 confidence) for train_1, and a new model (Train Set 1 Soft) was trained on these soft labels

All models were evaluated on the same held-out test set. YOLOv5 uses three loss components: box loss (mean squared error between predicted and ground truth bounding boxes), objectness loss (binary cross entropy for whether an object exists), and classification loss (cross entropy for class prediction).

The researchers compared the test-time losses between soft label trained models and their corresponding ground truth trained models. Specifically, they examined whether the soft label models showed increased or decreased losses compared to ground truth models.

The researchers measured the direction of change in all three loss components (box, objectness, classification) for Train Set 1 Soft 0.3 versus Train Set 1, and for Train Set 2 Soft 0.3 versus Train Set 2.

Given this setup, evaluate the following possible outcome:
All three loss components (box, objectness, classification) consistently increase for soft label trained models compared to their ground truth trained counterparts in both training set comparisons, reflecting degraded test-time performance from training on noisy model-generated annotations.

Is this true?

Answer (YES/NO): NO